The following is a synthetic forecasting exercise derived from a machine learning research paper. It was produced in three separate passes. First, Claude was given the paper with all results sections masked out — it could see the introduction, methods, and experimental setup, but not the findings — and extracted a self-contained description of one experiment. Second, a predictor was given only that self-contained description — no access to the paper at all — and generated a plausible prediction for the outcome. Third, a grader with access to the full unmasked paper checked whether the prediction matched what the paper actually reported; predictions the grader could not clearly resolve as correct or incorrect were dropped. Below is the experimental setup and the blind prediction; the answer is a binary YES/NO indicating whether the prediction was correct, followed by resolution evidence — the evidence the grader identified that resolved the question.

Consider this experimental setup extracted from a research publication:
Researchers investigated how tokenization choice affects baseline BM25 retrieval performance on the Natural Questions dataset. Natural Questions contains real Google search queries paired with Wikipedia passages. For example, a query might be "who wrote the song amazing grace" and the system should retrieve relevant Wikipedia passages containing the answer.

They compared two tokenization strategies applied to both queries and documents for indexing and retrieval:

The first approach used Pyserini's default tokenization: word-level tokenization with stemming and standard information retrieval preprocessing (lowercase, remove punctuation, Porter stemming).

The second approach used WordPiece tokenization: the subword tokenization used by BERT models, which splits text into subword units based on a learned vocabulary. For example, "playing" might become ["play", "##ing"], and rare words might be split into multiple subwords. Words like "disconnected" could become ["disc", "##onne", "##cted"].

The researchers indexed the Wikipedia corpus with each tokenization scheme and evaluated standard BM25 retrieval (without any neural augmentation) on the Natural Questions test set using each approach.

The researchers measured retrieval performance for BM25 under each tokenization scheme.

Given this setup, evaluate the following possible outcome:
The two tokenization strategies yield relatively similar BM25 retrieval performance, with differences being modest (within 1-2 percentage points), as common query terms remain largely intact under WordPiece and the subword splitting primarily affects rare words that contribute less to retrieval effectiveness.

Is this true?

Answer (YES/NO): NO